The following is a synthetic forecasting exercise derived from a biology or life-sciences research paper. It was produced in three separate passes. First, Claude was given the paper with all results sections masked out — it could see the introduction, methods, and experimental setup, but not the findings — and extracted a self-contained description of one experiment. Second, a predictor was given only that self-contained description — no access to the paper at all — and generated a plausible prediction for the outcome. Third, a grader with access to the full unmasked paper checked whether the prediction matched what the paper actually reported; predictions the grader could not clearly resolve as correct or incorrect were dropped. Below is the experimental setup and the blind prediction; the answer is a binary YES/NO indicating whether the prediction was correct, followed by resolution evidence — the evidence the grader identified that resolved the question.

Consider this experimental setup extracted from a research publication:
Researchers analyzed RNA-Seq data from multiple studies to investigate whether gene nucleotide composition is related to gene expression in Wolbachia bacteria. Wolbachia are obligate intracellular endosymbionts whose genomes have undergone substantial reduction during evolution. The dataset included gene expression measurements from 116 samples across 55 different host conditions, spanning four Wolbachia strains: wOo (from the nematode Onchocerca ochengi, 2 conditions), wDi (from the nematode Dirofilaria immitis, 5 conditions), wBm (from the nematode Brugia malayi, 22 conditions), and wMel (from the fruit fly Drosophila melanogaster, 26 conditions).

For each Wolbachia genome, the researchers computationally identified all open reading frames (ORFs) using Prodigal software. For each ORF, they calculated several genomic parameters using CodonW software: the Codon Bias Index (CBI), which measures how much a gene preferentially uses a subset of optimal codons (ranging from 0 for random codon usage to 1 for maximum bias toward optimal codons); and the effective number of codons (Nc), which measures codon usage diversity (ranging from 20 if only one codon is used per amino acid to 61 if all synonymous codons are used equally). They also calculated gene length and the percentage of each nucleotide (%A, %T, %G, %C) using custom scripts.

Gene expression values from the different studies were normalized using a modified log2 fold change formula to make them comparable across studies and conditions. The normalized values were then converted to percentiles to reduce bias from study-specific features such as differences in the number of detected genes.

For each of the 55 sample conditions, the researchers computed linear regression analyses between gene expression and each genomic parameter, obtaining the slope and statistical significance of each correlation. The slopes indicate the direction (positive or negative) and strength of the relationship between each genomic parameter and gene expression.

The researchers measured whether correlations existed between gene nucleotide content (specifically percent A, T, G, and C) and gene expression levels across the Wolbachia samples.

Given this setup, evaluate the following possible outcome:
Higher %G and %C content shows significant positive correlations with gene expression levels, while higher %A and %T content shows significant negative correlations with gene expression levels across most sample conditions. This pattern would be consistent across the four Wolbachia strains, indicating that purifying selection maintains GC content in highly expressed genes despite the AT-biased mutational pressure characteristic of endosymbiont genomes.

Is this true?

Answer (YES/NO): NO